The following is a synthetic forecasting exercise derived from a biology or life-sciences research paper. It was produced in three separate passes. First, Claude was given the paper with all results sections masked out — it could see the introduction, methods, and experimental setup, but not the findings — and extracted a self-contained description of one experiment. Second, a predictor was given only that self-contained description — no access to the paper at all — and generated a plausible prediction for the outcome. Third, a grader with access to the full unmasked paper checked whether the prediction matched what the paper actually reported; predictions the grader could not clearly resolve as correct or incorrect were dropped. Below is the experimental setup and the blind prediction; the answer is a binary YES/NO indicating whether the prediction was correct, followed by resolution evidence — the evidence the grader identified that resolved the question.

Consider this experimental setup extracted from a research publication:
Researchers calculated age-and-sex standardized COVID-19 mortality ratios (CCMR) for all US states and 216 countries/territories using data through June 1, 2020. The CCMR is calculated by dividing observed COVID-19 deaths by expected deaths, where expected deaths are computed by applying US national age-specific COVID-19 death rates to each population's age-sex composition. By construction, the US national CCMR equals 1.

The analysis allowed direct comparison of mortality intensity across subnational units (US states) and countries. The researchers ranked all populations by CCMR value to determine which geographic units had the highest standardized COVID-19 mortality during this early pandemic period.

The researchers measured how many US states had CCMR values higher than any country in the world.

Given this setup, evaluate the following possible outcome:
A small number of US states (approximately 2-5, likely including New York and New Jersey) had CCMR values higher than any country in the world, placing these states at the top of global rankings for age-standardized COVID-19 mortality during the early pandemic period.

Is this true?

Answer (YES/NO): NO